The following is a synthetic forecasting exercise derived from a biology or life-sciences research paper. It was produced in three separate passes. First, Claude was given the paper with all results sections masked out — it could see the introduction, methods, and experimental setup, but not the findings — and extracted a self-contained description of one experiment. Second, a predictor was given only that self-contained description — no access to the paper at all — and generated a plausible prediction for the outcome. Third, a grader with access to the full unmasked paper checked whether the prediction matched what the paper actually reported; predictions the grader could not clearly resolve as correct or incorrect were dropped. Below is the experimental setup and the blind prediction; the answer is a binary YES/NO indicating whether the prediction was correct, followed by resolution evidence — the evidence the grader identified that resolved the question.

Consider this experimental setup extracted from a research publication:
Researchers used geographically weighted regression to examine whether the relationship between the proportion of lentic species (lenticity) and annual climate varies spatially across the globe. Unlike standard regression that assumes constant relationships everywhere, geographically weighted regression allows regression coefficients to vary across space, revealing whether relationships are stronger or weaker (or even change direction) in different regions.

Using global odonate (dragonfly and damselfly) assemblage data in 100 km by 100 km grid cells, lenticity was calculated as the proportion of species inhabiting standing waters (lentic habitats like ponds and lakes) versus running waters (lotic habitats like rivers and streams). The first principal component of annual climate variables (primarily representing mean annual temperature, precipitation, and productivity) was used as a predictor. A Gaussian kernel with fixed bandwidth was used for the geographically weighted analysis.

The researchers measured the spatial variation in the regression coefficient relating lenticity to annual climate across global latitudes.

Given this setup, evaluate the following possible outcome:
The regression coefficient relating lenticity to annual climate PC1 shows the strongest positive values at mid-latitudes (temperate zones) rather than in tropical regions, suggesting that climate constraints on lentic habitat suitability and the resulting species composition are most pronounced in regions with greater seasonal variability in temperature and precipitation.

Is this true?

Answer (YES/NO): NO